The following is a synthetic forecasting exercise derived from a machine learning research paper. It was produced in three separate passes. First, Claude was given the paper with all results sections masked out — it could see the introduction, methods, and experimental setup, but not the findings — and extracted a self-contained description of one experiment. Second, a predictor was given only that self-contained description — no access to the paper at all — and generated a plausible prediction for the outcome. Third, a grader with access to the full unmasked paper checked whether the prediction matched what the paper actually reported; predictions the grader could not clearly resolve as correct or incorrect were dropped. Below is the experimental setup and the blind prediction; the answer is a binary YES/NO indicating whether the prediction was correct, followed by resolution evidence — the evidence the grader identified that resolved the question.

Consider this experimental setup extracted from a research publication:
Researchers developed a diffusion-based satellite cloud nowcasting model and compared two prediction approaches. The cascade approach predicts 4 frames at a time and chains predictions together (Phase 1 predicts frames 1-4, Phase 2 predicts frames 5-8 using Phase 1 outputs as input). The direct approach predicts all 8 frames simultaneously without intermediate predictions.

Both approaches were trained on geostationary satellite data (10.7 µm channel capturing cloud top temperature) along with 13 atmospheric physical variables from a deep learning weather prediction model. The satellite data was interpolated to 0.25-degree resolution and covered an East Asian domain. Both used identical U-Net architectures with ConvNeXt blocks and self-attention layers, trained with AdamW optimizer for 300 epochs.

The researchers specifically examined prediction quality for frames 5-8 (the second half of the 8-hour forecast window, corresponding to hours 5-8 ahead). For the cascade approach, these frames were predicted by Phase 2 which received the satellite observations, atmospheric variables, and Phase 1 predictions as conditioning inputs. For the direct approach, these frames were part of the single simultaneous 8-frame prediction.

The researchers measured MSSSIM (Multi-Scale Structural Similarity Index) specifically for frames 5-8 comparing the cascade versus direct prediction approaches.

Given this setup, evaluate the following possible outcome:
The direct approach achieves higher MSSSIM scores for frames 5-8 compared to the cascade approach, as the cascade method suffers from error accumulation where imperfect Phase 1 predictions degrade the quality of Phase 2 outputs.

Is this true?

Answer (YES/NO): NO